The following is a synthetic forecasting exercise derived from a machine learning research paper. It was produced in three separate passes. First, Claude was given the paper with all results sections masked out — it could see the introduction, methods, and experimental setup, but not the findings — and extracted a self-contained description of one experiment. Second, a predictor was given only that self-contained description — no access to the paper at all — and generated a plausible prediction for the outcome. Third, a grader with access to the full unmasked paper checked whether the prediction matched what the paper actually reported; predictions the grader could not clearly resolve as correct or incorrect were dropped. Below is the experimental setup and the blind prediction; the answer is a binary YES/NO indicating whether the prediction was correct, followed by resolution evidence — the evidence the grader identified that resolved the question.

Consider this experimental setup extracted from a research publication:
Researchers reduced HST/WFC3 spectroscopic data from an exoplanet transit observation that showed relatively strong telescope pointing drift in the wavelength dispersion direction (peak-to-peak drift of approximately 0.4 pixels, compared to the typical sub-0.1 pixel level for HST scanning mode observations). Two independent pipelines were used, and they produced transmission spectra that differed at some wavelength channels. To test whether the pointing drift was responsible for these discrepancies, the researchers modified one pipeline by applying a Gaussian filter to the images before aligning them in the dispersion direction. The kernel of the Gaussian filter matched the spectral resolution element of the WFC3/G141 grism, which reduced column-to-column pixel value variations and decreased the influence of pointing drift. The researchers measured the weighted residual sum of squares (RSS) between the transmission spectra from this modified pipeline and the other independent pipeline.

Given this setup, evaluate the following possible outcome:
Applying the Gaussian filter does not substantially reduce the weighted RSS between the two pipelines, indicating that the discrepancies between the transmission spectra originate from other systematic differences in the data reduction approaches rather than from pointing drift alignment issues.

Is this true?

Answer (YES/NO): NO